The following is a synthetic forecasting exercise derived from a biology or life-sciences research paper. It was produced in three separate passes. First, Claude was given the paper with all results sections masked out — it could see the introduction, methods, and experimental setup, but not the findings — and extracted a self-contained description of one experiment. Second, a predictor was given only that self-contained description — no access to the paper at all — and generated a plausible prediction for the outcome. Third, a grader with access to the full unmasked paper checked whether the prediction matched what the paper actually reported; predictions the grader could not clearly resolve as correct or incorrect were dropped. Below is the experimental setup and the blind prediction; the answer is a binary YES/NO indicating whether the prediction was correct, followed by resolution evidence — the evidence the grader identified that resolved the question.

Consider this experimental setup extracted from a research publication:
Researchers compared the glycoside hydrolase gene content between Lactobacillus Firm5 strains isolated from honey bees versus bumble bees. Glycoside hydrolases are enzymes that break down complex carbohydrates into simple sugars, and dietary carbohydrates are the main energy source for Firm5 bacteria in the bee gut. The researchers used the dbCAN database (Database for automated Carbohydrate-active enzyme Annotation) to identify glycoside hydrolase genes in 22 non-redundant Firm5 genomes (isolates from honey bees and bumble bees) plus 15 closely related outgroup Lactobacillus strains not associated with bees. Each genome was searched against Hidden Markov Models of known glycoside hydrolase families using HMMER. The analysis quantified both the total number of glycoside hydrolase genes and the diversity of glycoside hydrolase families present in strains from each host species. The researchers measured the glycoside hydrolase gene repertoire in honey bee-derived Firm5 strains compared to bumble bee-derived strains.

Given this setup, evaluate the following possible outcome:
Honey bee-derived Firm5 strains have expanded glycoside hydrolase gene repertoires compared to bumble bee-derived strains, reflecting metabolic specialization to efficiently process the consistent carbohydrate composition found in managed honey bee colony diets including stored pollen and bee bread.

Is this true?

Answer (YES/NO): YES